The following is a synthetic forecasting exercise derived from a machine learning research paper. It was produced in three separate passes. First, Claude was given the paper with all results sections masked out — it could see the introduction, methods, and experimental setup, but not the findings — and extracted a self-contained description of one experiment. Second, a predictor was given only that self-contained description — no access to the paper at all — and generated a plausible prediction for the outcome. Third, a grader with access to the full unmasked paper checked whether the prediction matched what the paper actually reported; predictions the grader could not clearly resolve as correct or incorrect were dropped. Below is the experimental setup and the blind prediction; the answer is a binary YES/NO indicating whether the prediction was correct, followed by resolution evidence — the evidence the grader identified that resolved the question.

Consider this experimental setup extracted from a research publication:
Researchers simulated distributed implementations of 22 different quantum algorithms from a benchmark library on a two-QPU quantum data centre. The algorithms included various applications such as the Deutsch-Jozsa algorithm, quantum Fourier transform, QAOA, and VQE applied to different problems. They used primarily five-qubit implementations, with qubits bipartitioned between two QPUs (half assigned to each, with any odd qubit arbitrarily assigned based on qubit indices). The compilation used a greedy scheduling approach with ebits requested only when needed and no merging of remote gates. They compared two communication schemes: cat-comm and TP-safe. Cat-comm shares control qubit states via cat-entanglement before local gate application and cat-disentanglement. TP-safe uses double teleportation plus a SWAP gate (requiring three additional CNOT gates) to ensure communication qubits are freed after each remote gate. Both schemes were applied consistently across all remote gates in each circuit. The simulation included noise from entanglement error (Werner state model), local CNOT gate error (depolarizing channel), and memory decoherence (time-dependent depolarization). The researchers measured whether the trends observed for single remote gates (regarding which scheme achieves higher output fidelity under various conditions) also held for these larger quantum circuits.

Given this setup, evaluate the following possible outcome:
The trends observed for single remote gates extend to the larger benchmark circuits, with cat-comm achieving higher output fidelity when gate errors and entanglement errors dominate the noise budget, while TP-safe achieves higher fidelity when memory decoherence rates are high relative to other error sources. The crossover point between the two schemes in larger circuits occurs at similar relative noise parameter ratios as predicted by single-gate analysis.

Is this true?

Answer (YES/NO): NO